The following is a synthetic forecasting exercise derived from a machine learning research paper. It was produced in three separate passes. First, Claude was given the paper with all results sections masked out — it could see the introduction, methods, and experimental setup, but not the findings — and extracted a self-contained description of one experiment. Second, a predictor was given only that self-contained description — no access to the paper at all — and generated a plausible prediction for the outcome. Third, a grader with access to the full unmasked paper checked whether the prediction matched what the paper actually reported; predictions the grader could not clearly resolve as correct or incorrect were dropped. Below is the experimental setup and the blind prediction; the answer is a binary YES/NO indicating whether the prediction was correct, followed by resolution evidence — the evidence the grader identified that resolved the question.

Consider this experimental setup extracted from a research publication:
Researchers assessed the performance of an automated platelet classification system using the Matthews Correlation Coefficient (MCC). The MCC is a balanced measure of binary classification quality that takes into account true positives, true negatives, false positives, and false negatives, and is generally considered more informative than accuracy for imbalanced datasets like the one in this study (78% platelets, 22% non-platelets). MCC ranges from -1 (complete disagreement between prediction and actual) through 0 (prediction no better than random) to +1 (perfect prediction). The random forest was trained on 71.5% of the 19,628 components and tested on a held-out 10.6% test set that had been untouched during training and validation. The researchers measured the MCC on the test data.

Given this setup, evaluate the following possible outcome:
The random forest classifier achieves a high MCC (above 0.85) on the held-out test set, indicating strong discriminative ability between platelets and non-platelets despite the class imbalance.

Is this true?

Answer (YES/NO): NO